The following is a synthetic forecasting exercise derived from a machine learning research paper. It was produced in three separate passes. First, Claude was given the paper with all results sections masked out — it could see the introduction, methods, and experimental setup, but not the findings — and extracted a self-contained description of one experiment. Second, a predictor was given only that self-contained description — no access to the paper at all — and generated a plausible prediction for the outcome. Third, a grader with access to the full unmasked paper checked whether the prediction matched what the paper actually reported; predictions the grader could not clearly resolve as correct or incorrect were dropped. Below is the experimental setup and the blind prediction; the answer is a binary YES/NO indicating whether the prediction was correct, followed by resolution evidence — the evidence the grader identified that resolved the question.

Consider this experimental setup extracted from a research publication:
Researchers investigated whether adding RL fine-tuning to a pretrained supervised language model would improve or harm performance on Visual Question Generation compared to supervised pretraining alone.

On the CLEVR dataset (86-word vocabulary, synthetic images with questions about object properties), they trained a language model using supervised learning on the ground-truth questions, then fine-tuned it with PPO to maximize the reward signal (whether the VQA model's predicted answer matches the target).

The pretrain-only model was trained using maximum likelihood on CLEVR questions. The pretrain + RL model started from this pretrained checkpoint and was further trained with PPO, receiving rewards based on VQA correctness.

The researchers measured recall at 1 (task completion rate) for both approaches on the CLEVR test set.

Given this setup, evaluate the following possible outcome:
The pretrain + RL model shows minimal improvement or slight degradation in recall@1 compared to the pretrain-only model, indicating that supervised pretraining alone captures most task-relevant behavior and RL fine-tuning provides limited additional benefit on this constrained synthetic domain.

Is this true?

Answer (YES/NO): NO